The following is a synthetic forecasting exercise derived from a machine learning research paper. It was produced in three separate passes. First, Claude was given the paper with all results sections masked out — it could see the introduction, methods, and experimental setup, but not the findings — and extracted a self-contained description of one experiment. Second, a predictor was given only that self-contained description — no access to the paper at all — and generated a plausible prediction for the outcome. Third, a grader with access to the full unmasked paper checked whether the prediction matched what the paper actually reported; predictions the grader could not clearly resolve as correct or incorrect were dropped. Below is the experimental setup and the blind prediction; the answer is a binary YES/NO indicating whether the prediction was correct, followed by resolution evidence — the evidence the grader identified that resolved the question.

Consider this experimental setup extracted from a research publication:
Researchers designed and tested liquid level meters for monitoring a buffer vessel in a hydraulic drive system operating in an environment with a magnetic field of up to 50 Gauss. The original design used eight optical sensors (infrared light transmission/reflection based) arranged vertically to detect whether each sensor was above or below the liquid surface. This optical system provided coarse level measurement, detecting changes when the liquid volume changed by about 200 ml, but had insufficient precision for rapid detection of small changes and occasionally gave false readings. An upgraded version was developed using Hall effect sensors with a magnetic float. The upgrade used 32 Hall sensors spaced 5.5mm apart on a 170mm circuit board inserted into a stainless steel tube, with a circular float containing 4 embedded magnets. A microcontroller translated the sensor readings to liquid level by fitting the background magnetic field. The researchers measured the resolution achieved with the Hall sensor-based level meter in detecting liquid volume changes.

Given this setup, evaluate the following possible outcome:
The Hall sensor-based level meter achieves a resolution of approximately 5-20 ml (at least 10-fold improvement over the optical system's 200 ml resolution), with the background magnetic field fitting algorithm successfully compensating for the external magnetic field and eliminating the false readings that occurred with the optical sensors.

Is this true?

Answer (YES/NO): NO